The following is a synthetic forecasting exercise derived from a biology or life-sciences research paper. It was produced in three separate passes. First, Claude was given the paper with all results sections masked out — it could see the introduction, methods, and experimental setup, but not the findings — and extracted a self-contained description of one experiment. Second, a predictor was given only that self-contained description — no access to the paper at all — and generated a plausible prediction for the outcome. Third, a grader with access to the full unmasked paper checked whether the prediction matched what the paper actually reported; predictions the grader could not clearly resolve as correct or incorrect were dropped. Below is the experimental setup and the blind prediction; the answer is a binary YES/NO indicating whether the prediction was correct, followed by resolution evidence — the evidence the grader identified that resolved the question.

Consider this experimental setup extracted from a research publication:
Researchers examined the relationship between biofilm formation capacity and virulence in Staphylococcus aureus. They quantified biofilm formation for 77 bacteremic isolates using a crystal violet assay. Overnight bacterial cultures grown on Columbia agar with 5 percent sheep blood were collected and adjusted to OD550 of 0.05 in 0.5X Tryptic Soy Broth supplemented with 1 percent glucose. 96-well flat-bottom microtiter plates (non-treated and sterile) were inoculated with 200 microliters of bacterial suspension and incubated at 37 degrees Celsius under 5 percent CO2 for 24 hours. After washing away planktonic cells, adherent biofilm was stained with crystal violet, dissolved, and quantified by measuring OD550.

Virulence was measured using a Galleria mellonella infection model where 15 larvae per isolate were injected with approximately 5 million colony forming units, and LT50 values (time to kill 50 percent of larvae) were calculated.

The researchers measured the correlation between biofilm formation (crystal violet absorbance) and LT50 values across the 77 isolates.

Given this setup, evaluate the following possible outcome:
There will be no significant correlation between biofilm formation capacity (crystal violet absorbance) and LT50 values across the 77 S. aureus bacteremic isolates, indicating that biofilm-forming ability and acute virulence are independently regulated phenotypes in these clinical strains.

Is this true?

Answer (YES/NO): YES